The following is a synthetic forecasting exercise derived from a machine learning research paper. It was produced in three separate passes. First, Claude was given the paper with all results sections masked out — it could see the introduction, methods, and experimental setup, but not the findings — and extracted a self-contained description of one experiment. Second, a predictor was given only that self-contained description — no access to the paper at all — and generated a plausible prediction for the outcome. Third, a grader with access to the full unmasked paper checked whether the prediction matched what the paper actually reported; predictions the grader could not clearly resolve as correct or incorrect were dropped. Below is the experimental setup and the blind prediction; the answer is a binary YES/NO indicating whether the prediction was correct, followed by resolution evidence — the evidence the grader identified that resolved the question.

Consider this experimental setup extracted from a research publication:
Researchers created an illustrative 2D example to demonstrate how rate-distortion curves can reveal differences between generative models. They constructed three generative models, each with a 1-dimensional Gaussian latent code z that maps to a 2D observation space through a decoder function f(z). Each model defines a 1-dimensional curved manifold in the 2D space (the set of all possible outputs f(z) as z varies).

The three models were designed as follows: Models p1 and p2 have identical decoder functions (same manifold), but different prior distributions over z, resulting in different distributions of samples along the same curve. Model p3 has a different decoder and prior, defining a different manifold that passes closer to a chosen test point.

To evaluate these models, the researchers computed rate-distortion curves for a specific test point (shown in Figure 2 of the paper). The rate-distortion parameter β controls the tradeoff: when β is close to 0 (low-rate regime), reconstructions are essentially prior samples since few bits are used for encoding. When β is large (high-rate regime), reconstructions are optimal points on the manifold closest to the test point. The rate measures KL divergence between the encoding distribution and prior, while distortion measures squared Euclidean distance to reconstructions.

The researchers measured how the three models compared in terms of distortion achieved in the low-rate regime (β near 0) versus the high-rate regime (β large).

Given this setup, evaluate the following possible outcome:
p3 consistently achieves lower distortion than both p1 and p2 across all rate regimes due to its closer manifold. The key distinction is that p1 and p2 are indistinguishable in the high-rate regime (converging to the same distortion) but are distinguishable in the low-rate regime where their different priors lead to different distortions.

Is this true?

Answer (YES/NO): NO